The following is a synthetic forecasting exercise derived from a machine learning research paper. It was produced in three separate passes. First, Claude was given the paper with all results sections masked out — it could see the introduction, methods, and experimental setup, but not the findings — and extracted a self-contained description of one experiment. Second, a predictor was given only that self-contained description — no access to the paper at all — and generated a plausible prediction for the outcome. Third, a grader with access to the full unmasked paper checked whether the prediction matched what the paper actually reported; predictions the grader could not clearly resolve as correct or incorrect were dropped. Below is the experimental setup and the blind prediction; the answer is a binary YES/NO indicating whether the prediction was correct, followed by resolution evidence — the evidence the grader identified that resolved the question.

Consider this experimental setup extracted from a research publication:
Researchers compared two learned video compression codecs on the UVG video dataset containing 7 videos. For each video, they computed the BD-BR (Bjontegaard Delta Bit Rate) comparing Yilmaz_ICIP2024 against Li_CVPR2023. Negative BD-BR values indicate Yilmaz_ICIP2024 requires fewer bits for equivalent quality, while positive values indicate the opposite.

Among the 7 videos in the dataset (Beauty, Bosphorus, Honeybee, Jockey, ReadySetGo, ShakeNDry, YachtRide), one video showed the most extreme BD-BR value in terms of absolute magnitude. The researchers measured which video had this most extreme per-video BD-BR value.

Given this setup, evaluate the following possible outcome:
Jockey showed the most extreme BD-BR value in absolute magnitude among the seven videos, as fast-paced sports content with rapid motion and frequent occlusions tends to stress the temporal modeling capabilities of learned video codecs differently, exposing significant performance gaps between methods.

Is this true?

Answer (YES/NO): NO